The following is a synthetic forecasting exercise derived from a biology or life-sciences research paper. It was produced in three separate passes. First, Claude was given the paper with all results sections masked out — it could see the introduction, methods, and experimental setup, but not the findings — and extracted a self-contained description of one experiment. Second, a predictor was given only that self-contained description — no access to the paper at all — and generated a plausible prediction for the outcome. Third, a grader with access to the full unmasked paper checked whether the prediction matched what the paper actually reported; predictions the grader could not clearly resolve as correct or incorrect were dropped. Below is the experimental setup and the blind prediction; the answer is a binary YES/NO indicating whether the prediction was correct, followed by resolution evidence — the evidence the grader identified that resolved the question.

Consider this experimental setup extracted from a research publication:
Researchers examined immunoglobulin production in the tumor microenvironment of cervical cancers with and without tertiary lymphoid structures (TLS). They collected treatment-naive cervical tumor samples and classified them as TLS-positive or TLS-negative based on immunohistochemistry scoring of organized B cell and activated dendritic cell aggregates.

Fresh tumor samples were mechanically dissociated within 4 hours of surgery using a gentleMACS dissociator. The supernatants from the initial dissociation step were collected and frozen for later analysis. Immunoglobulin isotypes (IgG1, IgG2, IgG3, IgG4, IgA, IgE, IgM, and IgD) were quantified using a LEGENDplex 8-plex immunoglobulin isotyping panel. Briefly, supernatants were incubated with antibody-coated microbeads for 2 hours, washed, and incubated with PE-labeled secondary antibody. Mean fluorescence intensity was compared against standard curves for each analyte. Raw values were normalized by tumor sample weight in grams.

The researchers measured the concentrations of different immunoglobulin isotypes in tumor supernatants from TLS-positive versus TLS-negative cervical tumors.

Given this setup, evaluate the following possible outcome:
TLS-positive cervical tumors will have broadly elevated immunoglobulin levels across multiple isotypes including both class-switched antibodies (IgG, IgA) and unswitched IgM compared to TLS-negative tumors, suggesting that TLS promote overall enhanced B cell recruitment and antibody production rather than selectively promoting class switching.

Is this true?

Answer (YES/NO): NO